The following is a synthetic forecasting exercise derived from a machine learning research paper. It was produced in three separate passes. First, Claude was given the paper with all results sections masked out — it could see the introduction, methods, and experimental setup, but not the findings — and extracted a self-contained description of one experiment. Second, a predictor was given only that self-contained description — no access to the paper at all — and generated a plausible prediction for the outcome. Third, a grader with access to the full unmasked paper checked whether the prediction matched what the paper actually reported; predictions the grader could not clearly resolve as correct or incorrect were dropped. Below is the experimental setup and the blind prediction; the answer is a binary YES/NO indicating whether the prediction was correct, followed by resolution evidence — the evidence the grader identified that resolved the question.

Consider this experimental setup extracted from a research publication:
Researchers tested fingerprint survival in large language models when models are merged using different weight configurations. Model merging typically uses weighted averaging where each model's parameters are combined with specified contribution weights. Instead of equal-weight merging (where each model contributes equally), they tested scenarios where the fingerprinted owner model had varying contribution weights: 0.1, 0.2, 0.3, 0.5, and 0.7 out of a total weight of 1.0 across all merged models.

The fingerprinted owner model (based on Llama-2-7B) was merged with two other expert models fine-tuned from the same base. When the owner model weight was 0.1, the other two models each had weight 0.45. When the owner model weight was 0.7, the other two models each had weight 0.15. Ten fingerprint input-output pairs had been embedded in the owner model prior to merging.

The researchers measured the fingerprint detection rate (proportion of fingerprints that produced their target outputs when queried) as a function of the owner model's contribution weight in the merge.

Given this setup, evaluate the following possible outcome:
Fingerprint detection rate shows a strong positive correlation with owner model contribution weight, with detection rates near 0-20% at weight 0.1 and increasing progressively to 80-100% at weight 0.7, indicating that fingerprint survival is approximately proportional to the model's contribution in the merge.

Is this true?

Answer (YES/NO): NO